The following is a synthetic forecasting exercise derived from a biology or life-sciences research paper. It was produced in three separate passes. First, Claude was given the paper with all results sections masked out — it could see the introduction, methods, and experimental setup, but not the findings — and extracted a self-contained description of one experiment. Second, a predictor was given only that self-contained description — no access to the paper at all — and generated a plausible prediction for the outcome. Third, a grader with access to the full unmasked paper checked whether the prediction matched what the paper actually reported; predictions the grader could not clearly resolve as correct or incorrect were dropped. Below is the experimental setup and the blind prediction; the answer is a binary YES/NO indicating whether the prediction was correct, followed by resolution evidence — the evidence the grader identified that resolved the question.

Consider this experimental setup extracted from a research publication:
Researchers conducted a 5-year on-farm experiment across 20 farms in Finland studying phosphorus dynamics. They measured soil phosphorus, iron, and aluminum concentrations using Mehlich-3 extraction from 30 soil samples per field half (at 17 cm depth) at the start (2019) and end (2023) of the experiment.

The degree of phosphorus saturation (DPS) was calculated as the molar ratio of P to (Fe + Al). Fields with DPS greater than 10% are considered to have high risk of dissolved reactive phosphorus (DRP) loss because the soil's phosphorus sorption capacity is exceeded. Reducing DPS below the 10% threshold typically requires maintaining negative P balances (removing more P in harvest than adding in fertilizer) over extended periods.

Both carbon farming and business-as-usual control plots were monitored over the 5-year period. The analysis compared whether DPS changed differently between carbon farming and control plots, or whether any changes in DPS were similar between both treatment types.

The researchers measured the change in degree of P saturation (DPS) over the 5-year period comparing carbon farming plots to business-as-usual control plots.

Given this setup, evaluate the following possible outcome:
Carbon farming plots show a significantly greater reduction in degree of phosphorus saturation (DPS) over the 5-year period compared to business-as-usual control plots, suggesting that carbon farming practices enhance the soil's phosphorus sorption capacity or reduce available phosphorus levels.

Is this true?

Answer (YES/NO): NO